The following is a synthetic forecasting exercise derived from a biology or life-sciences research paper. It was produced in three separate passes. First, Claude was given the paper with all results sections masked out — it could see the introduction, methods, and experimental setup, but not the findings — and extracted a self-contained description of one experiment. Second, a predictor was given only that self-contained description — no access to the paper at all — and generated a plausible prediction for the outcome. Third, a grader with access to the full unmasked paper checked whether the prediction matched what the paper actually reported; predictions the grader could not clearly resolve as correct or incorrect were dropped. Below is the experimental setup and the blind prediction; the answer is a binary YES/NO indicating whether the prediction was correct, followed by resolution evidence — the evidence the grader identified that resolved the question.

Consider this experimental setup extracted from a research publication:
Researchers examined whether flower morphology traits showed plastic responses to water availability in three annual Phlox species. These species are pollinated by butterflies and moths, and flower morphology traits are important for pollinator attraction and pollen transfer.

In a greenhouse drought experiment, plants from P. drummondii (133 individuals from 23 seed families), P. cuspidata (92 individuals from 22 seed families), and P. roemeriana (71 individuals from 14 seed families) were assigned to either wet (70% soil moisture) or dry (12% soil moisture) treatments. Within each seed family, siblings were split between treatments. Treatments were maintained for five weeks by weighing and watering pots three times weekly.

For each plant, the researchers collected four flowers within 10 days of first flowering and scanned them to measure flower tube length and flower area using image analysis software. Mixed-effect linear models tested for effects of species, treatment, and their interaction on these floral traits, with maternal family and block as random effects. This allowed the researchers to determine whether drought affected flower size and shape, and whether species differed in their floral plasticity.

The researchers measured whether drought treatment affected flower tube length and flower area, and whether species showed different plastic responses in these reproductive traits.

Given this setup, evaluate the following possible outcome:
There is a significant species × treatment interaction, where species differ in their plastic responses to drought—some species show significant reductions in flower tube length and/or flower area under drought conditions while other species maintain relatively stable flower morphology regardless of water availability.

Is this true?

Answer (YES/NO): NO